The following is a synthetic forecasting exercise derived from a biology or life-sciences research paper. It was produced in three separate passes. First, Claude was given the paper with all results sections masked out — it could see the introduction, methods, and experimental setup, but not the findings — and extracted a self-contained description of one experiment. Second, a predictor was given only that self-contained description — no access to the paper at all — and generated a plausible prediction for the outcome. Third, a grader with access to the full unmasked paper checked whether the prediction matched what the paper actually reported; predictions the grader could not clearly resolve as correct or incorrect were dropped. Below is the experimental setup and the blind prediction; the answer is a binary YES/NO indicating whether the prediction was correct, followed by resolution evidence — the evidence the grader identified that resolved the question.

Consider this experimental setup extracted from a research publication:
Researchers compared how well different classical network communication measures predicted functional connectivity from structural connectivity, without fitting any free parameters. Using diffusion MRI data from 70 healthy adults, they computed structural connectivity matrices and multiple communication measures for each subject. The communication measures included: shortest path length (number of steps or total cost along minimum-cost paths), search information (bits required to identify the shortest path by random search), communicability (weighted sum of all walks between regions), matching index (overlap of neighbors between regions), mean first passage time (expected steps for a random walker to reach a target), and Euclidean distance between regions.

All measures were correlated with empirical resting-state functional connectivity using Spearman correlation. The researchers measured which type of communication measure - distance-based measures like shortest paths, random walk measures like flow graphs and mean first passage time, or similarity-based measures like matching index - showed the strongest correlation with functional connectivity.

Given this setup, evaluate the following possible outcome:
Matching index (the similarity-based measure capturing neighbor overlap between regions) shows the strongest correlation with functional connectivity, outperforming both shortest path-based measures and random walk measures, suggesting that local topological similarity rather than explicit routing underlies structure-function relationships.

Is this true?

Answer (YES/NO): NO